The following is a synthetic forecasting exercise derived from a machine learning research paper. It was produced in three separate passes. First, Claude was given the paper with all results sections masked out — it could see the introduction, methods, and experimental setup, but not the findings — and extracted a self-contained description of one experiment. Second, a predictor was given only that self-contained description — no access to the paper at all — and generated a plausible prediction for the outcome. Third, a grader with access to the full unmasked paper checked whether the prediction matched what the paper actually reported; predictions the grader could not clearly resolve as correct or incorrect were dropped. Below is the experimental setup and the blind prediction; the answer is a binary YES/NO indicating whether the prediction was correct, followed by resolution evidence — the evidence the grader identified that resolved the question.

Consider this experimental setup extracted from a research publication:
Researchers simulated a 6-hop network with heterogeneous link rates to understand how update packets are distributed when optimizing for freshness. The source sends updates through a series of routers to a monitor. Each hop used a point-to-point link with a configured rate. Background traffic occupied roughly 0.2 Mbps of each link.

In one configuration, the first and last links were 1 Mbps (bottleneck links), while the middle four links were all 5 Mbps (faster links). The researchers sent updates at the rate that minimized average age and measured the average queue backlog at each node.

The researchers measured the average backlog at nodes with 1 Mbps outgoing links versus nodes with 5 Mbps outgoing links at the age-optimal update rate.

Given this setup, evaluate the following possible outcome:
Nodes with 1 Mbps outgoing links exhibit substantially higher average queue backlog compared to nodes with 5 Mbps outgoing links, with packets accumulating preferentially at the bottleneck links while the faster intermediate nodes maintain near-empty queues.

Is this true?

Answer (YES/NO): YES